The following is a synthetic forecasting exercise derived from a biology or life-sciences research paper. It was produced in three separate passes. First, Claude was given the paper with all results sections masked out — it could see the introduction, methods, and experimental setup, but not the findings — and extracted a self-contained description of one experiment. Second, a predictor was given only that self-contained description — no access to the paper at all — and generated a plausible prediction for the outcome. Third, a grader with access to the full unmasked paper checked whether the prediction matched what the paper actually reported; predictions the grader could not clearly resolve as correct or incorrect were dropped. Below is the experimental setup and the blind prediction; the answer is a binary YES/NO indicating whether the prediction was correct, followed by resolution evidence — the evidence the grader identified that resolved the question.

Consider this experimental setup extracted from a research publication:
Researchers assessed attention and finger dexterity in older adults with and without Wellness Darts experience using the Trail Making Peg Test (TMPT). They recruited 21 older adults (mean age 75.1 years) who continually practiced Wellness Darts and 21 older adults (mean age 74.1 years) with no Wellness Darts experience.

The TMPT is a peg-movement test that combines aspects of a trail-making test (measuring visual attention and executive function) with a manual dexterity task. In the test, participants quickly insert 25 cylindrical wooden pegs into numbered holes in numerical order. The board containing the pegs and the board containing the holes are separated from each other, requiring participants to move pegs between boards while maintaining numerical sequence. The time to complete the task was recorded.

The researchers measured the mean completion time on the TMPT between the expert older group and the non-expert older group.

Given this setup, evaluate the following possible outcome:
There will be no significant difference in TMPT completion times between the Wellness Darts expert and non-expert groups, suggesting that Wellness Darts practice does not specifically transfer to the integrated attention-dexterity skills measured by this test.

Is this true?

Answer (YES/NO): YES